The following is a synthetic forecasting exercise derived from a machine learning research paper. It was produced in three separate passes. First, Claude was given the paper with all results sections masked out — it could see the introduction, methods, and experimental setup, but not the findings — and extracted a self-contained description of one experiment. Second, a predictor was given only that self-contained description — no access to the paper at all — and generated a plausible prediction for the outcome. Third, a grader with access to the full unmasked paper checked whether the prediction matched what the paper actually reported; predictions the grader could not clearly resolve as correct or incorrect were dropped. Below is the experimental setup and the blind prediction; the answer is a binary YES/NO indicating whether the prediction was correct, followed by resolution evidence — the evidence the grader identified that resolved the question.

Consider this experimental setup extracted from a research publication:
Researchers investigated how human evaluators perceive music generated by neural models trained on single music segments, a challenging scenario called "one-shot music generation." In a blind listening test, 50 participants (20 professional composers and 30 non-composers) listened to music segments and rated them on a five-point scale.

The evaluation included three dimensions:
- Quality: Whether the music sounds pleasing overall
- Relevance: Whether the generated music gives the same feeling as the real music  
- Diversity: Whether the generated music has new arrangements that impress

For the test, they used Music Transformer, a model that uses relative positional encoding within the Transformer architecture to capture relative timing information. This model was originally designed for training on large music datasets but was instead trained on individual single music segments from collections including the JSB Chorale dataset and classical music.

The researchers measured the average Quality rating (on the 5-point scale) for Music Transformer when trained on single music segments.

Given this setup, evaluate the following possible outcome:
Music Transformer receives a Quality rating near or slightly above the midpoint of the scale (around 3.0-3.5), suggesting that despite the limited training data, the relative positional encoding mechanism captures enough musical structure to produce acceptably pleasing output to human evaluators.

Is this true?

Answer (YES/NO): NO